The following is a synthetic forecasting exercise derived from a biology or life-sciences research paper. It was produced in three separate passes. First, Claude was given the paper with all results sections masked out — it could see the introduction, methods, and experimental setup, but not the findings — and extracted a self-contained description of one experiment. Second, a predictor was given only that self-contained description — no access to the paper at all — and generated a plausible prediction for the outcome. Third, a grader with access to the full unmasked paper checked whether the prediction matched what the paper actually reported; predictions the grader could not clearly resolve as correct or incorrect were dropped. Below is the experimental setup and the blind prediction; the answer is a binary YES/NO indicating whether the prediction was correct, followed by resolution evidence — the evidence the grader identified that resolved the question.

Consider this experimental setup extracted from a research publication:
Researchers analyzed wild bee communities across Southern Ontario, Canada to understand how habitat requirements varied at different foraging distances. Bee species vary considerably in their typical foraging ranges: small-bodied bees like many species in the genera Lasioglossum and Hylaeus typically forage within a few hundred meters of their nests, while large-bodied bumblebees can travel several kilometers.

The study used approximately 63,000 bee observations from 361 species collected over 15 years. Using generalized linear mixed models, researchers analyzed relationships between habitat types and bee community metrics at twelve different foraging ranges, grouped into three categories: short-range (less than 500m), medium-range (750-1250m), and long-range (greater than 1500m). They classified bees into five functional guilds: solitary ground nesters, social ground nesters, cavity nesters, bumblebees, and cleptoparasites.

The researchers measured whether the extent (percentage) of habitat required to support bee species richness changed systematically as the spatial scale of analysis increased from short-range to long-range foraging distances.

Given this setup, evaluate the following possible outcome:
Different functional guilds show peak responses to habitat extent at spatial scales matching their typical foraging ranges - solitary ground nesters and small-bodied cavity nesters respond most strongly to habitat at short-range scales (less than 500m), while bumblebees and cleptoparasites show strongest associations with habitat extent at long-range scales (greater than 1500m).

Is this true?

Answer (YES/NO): NO